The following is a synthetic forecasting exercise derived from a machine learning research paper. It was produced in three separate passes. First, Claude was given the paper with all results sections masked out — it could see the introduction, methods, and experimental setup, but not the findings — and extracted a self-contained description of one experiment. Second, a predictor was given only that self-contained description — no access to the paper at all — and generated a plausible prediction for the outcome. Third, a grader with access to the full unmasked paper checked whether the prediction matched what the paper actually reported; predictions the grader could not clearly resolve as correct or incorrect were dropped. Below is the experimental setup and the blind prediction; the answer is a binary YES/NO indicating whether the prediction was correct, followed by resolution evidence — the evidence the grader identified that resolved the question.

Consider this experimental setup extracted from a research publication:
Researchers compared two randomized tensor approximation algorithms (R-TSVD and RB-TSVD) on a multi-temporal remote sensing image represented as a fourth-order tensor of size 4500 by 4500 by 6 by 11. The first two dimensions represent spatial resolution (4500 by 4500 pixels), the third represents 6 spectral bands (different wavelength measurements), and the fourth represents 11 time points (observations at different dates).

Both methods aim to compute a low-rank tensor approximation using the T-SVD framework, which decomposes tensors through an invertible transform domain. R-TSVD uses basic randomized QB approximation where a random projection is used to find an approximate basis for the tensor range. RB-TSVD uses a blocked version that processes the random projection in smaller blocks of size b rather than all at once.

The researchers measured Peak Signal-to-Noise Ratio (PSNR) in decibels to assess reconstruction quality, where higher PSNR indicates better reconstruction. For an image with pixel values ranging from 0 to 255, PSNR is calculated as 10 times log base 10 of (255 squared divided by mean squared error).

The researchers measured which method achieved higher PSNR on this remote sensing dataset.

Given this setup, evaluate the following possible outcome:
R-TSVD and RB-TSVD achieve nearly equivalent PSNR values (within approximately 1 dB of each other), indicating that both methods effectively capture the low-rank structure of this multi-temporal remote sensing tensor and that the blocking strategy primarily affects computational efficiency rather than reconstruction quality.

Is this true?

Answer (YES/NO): YES